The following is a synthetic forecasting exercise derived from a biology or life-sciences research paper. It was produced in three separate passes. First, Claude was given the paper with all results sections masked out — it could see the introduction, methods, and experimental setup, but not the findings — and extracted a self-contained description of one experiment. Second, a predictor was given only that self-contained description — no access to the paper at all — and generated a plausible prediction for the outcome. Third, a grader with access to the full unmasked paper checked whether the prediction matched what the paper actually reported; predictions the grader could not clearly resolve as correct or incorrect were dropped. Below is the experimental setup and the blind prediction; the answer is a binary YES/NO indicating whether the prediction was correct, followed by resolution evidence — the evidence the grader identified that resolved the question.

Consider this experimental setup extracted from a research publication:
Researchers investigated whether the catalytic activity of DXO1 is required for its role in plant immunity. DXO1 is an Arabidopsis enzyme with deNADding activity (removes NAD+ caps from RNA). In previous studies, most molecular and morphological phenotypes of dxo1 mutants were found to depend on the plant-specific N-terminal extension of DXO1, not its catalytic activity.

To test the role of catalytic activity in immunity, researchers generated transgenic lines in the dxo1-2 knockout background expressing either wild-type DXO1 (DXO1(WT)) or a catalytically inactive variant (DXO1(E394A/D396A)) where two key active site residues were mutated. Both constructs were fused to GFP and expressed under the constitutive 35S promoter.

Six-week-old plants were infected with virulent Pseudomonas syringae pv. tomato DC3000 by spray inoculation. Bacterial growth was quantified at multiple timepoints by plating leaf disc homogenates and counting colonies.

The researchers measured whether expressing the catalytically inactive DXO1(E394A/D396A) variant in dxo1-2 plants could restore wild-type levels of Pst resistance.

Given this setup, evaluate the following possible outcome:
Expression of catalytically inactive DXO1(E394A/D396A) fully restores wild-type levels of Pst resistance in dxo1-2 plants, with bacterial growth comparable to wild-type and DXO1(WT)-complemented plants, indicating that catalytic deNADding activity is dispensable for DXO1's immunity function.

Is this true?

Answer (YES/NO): NO